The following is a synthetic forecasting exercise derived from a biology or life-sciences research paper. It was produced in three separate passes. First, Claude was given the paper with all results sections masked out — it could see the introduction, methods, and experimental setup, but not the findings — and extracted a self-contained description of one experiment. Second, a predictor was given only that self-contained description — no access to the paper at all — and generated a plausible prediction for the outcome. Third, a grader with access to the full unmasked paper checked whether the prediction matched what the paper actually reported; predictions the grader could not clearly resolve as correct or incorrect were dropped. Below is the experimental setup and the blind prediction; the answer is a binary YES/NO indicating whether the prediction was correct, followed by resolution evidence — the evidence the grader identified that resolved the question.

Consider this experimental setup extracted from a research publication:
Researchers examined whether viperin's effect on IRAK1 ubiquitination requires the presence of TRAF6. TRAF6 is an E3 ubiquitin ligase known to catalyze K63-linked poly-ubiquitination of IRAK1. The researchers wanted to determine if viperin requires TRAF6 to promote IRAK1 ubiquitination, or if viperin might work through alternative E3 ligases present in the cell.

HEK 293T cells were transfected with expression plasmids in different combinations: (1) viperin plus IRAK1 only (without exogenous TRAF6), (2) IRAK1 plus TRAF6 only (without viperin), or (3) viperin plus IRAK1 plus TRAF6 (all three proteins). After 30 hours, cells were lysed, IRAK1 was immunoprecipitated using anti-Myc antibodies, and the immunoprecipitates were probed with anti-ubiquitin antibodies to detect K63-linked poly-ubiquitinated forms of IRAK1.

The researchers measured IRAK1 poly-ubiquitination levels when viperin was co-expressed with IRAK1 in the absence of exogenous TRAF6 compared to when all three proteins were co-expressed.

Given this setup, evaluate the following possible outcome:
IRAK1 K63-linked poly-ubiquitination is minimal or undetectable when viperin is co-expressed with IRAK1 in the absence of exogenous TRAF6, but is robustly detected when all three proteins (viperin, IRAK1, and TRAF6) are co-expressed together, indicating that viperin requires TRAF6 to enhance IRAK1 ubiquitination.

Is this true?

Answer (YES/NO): NO